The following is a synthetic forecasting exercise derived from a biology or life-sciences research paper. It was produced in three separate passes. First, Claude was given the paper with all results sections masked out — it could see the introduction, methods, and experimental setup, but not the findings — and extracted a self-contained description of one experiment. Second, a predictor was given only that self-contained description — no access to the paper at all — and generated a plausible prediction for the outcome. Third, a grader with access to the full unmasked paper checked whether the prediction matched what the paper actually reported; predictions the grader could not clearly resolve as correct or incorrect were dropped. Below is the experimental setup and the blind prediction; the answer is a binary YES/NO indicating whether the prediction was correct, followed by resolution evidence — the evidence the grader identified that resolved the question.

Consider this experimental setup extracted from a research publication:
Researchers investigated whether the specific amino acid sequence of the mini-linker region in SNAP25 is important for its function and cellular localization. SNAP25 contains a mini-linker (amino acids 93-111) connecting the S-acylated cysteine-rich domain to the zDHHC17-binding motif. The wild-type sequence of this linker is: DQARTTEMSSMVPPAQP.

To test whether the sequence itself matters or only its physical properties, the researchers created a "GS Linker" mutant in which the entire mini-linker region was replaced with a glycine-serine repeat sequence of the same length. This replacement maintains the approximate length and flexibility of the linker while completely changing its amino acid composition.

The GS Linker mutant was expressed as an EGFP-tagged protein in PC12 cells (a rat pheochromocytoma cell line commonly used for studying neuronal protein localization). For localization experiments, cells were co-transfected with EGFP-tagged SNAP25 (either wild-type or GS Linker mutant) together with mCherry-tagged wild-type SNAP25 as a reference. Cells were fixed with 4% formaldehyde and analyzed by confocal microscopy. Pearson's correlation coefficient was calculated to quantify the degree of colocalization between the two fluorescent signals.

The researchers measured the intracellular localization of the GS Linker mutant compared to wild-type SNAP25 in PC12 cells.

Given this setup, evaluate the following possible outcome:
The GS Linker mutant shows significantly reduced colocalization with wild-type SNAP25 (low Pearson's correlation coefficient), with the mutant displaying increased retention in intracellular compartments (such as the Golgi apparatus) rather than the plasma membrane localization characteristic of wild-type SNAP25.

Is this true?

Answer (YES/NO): NO